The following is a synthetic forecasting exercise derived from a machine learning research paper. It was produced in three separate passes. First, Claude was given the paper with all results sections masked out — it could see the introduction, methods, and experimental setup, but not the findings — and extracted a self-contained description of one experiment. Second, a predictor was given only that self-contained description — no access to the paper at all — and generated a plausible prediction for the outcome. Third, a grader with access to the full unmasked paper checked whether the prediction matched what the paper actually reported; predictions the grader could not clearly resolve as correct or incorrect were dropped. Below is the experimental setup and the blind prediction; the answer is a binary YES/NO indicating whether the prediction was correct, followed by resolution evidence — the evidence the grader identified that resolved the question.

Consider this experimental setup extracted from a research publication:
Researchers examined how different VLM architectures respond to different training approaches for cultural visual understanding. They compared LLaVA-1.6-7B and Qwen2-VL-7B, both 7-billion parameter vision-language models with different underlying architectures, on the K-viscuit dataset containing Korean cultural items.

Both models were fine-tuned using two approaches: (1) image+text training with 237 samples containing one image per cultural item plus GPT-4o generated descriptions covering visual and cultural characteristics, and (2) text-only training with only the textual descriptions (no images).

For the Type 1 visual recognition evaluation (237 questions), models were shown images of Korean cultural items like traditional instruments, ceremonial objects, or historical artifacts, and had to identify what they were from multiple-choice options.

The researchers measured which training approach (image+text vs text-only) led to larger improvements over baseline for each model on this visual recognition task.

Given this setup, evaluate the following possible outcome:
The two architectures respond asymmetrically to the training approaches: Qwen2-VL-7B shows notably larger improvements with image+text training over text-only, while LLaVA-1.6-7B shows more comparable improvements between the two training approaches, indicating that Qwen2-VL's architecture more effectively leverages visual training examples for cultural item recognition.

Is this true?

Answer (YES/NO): NO